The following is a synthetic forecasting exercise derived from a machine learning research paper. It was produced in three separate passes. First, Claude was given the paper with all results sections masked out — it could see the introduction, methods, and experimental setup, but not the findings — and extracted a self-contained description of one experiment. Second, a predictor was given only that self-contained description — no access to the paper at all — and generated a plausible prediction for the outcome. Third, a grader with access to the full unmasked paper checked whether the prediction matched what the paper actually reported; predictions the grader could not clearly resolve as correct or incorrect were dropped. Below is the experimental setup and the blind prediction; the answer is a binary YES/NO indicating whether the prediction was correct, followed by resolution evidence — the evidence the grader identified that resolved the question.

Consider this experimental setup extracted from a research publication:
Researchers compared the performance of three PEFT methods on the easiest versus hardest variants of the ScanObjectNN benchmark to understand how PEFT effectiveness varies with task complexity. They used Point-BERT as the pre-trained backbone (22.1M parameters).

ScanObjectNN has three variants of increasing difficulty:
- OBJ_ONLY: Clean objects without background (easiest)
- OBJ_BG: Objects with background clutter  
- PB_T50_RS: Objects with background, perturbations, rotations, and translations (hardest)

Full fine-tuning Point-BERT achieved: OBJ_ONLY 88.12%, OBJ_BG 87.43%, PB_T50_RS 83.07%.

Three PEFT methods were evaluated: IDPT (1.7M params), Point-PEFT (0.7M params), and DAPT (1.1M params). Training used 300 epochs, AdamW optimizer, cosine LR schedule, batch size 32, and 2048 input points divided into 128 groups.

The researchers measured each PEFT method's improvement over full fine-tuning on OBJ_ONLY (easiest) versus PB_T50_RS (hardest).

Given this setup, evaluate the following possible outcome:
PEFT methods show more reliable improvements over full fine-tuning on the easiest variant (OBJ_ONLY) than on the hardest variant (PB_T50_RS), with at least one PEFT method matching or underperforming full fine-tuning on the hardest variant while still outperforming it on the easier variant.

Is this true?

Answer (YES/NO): NO